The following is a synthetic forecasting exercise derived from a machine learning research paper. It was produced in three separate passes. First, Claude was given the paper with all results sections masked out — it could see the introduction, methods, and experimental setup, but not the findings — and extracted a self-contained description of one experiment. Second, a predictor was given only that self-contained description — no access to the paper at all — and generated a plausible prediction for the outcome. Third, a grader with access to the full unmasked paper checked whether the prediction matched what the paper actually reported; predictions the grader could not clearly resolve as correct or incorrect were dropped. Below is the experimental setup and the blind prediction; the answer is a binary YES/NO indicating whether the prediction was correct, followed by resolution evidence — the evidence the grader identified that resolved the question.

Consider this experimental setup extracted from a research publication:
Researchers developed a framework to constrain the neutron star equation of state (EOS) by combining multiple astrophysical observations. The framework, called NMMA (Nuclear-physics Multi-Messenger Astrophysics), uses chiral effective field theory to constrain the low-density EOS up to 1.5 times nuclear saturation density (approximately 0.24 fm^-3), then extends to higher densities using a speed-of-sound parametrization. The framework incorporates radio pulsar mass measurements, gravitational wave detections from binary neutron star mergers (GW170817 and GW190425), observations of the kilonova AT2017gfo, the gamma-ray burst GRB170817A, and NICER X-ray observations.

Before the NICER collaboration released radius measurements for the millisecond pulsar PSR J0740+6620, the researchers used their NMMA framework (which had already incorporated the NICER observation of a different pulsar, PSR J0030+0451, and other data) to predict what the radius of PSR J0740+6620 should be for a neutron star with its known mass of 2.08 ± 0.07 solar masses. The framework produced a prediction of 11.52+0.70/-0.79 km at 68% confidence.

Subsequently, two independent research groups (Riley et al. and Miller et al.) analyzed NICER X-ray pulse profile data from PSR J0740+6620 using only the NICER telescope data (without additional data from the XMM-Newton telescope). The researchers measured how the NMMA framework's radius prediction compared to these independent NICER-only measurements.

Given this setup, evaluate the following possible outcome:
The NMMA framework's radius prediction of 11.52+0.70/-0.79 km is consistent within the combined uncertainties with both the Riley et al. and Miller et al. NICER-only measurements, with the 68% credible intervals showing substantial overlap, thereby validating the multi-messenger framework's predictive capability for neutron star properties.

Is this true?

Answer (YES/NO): YES